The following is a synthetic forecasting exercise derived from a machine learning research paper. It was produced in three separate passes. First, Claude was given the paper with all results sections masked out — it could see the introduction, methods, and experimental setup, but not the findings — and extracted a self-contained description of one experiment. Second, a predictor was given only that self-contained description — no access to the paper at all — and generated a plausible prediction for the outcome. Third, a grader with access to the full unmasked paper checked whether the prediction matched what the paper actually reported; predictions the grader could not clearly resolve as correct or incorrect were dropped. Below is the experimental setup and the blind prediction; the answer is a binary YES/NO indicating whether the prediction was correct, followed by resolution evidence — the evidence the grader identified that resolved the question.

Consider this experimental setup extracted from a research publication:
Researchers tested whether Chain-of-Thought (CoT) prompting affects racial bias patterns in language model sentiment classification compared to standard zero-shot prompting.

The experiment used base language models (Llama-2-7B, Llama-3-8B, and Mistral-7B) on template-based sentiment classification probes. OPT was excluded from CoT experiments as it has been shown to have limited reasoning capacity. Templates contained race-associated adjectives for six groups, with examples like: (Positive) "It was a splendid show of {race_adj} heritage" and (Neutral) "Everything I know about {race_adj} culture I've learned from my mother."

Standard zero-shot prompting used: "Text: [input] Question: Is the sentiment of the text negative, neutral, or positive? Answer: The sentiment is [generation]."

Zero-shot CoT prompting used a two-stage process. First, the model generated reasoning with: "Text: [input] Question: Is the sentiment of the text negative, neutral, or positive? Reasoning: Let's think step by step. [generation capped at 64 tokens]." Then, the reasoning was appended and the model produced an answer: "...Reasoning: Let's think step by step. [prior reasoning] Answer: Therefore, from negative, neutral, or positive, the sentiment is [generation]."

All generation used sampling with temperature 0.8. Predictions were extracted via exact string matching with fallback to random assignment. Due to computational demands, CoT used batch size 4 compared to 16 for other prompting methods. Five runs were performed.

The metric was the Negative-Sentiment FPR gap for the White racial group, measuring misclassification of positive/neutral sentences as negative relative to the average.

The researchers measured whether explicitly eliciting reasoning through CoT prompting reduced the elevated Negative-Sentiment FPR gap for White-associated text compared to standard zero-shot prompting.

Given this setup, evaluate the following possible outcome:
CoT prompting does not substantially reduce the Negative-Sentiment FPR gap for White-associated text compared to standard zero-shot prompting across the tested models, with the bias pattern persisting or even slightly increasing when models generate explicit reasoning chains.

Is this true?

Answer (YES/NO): YES